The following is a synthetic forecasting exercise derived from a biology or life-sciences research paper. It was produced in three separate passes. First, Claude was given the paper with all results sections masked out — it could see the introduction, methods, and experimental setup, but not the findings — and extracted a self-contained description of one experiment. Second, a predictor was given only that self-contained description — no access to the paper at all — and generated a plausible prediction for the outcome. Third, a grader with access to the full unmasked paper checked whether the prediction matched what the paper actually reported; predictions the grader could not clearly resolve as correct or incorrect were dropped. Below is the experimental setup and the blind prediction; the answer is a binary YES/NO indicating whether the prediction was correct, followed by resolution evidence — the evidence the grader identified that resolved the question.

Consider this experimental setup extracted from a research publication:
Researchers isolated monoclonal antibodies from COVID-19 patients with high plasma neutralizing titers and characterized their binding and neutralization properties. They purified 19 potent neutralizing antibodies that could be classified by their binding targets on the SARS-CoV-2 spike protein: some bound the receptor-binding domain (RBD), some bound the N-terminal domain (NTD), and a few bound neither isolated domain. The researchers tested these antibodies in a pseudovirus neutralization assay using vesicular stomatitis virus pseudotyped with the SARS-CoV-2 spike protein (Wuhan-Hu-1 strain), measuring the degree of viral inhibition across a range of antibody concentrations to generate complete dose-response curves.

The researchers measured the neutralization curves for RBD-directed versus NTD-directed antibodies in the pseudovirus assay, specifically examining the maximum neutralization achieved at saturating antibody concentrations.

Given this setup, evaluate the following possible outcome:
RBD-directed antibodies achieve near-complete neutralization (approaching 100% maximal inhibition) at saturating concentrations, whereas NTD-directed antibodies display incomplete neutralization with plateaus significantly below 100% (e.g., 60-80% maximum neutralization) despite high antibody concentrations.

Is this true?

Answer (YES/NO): YES